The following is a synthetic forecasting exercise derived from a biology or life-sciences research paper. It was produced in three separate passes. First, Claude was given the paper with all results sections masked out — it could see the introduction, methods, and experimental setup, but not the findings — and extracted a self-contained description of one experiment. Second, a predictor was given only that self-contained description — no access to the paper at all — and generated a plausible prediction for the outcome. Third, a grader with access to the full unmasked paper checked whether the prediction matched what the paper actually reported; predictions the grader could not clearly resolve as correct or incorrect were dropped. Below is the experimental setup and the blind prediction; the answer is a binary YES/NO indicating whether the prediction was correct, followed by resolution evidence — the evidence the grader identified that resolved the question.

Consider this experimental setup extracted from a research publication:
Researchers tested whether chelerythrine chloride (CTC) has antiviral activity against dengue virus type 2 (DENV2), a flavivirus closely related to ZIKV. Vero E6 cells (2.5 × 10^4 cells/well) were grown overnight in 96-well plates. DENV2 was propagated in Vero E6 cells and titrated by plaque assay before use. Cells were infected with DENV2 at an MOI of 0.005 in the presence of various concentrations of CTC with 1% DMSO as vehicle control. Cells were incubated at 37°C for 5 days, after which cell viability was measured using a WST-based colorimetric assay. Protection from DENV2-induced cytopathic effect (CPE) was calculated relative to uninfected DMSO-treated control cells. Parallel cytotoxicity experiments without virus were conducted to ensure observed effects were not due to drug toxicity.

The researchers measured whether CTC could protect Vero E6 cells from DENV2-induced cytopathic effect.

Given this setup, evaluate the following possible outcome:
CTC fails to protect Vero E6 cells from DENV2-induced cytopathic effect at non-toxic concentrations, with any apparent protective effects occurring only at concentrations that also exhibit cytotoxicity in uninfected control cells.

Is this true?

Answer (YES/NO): YES